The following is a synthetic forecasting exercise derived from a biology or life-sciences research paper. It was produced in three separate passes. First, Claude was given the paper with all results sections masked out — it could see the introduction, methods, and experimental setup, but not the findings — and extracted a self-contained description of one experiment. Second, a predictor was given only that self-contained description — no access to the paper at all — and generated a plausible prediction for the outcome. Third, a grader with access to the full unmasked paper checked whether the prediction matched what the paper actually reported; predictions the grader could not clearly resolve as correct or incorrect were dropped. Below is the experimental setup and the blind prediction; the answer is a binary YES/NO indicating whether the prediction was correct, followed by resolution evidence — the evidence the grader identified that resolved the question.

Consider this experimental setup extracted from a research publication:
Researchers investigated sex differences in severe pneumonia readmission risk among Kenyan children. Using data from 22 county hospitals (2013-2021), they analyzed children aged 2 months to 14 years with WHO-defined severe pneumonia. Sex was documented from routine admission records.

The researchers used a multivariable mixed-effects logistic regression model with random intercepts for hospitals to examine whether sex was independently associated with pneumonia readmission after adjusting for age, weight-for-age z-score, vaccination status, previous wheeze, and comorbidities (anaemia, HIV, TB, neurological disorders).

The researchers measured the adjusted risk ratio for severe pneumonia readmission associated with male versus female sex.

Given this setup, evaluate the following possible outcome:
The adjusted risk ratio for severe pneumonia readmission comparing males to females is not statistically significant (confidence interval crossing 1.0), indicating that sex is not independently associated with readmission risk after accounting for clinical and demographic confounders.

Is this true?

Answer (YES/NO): YES